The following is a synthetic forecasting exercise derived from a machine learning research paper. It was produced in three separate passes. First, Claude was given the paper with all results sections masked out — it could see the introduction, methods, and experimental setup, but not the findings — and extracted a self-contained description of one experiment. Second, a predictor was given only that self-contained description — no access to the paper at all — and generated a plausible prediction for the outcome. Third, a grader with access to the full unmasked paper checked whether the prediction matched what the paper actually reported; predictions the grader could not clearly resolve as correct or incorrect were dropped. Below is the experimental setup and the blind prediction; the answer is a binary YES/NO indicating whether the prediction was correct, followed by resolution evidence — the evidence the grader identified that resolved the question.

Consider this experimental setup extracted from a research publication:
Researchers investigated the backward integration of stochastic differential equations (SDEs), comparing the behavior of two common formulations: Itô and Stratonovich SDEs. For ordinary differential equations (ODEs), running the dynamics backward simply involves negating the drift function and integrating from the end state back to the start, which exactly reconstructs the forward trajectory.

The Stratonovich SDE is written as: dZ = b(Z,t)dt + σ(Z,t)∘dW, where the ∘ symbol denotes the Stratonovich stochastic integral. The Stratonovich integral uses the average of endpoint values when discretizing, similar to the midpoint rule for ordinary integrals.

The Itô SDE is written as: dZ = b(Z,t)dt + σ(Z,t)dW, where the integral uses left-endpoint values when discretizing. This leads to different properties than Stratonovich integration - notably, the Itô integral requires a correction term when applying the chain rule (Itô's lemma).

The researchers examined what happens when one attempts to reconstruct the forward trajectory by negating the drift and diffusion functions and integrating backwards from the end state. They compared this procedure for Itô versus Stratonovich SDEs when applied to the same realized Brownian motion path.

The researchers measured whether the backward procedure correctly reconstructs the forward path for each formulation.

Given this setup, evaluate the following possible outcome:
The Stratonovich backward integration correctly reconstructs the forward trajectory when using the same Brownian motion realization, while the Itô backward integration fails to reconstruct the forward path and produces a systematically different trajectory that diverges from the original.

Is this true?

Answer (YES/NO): YES